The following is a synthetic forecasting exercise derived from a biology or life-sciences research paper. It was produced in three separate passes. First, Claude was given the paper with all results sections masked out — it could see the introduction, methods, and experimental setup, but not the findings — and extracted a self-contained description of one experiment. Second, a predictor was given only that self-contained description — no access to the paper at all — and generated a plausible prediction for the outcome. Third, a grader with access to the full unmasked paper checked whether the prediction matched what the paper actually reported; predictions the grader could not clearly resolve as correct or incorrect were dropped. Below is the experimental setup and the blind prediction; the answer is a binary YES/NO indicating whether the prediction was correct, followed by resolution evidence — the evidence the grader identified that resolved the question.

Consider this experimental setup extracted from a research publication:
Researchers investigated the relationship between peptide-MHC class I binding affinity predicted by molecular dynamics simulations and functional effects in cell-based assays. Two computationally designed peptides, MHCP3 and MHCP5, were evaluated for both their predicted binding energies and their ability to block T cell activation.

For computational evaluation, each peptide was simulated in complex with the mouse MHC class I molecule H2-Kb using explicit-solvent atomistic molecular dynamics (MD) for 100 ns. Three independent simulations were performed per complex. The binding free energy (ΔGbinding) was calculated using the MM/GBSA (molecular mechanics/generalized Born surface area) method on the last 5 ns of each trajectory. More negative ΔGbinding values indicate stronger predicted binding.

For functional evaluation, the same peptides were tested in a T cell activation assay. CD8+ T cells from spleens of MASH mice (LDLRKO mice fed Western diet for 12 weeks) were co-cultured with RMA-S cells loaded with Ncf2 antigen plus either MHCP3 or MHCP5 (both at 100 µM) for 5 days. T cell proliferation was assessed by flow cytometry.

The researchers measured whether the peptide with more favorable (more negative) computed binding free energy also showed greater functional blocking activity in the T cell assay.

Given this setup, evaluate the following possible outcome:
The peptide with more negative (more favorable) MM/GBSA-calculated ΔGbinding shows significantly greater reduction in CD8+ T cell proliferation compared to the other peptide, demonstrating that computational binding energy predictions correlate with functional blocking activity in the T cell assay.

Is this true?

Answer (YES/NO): NO